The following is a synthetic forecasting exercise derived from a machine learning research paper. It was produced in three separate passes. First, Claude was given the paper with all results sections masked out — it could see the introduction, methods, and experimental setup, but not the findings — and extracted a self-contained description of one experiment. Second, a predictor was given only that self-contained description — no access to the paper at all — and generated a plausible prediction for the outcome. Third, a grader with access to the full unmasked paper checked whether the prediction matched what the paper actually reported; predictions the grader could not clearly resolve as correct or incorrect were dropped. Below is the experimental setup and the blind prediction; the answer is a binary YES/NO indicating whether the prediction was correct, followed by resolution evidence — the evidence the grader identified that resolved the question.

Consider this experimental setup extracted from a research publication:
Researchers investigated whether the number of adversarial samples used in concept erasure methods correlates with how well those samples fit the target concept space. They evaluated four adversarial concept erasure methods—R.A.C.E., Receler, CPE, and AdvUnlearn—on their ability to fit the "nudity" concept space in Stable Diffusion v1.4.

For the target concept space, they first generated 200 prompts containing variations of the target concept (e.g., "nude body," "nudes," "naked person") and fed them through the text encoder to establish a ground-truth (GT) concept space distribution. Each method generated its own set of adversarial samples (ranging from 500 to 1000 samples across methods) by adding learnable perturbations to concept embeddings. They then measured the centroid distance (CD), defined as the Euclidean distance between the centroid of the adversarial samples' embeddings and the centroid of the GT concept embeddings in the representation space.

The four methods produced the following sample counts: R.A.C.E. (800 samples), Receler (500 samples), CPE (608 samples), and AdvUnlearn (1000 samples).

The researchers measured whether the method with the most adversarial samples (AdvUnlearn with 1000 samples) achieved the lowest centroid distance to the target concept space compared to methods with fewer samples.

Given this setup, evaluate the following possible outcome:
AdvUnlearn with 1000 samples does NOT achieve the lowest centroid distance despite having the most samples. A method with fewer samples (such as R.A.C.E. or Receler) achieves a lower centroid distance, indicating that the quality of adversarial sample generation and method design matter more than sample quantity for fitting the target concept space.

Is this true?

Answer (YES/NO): NO